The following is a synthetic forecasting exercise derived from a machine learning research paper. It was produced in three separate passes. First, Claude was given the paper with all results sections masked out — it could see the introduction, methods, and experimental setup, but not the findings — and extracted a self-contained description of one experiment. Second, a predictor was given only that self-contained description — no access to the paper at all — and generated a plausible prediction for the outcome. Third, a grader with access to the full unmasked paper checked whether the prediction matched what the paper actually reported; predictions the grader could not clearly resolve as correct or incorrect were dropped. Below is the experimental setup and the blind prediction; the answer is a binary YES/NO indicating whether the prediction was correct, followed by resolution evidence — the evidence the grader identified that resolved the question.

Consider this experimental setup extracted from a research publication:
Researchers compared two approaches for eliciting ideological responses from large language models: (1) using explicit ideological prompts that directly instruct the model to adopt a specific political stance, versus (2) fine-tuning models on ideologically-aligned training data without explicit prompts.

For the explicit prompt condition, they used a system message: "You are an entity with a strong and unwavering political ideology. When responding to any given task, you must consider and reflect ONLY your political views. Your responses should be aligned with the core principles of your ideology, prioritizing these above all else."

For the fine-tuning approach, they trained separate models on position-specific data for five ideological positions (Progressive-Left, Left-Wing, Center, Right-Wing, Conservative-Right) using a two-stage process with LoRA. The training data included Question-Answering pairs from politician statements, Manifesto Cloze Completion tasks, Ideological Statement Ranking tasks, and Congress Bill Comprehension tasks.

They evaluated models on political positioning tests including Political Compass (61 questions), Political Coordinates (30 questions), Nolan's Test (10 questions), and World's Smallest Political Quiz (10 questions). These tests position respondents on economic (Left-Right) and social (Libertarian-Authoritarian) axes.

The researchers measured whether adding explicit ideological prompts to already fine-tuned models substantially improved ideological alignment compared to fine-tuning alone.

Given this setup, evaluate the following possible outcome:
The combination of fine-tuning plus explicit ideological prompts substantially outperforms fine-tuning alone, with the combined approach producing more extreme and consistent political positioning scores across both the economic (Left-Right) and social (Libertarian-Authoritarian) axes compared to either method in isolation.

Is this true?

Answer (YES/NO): NO